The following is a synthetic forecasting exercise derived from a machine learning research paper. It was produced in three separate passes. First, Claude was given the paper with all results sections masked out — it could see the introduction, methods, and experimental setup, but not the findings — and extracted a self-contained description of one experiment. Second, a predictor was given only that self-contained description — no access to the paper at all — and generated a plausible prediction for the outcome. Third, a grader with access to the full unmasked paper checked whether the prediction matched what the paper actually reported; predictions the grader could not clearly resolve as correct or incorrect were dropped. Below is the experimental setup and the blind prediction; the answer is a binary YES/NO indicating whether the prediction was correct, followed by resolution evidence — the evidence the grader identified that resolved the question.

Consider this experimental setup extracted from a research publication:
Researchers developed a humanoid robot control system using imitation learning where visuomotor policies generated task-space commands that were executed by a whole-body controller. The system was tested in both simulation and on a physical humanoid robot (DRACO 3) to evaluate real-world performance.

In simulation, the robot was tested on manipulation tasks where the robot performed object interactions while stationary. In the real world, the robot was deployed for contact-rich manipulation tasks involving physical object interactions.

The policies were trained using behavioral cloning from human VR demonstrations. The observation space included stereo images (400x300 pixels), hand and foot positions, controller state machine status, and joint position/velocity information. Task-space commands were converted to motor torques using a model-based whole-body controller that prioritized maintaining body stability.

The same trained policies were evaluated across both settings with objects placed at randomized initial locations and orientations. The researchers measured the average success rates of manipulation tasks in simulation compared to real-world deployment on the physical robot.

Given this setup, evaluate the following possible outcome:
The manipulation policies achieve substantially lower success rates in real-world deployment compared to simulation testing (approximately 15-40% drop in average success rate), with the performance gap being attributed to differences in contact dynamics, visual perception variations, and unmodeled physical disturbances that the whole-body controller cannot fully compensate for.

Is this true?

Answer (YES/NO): NO